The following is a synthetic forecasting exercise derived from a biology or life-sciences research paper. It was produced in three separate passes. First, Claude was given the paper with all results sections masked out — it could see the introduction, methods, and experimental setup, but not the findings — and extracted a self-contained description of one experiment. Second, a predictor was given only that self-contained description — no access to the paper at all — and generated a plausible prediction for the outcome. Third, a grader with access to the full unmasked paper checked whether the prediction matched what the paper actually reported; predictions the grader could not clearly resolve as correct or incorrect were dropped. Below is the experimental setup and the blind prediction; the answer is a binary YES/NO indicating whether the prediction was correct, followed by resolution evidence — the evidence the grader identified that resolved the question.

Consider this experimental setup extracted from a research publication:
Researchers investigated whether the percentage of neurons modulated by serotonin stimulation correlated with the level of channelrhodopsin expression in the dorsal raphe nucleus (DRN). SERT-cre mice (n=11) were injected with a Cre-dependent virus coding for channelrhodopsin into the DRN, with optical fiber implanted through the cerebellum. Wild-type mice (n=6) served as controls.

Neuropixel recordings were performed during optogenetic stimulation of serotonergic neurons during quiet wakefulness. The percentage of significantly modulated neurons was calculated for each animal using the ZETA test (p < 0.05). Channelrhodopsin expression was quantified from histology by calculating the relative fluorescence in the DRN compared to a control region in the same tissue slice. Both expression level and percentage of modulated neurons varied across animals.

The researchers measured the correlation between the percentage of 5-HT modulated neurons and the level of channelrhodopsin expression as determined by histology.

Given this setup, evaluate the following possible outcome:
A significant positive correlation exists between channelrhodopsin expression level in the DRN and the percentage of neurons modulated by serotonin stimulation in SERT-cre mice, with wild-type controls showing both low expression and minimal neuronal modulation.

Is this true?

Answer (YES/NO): YES